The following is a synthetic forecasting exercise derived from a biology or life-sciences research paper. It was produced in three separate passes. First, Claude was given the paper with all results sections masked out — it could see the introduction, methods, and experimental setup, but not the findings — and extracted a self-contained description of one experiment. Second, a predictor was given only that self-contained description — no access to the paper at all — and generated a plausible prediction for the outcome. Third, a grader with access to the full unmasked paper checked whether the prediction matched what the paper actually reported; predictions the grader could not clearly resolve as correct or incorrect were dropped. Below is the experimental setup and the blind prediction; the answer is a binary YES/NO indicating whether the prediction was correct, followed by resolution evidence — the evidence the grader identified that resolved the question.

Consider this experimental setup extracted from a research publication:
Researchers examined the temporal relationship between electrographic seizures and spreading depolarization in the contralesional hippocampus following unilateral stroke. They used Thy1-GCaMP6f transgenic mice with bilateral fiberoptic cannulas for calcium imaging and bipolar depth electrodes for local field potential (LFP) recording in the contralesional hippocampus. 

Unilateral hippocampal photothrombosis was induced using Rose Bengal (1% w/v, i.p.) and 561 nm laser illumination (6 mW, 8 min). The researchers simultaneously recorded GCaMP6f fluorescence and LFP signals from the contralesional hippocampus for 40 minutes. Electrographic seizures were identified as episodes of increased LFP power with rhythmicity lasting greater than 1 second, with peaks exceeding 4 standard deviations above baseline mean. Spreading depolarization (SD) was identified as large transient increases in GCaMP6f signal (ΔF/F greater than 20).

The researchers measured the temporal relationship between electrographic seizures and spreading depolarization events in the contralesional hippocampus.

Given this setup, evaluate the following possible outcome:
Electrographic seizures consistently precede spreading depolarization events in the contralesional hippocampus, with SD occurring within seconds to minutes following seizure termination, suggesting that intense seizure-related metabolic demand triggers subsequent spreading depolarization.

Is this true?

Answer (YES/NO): YES